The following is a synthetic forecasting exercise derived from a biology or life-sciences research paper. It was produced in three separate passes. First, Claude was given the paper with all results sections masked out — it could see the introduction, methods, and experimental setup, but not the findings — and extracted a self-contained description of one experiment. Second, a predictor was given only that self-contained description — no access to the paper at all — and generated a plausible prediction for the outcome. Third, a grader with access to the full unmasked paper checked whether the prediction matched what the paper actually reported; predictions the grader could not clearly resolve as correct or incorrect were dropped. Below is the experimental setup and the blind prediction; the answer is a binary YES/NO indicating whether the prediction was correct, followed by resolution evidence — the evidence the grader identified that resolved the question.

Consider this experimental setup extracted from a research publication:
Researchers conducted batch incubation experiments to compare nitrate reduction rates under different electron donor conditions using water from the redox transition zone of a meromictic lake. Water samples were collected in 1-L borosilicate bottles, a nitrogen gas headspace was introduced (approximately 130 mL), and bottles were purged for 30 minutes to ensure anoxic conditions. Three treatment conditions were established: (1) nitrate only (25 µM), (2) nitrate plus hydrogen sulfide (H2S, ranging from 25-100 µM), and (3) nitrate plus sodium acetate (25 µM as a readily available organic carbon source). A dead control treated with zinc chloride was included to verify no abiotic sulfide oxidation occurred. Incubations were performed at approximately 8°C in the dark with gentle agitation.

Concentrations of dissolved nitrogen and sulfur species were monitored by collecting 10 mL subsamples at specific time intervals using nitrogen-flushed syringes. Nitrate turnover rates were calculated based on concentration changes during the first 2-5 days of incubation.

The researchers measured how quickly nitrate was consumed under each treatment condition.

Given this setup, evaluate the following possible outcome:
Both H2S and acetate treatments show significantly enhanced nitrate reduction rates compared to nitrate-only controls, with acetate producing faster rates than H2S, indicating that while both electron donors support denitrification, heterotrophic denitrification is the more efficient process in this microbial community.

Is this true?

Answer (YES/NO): NO